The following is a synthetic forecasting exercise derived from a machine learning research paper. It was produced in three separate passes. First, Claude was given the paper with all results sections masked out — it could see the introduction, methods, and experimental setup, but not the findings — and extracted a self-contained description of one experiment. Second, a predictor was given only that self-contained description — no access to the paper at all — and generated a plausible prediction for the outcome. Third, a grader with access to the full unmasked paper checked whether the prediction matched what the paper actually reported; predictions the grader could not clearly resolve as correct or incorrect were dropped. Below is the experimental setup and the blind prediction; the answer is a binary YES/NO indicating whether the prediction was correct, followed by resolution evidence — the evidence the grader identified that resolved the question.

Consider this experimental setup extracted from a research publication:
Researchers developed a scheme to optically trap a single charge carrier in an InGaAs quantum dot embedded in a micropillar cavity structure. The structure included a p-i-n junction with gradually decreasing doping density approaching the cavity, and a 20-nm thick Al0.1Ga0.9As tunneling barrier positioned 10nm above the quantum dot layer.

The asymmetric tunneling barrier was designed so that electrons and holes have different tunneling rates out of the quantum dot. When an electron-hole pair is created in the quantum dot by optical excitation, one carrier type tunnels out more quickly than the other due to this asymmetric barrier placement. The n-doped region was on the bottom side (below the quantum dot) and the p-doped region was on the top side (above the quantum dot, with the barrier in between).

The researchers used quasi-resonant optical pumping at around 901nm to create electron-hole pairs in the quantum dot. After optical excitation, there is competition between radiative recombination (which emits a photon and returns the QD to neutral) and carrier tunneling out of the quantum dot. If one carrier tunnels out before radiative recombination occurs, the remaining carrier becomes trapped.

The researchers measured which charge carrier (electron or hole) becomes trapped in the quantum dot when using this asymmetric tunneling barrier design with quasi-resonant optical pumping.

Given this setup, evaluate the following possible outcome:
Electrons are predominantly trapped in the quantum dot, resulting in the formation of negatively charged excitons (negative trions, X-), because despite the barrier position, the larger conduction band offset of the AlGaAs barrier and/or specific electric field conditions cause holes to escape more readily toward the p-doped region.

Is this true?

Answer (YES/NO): NO